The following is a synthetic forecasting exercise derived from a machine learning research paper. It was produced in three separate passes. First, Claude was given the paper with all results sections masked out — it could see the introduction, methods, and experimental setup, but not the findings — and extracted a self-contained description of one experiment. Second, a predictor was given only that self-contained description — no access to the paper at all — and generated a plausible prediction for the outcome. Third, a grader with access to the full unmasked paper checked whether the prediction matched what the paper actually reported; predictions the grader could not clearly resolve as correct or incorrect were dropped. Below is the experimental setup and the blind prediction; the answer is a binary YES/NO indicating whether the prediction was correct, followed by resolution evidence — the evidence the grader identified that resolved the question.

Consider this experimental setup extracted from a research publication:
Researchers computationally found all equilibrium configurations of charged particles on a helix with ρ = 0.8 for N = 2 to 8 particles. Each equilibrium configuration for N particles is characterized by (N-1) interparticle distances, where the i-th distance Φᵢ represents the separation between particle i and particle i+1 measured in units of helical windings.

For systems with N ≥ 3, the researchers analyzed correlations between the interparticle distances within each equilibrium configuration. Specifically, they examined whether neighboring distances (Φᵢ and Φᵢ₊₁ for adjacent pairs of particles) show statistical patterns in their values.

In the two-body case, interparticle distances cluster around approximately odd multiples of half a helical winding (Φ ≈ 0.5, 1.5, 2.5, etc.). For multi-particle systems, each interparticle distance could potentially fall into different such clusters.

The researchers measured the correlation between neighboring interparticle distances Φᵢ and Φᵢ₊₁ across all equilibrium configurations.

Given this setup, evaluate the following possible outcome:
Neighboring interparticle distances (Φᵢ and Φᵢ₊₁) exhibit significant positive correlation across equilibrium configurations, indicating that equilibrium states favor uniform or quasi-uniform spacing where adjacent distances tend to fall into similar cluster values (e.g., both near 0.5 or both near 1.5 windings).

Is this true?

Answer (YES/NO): YES